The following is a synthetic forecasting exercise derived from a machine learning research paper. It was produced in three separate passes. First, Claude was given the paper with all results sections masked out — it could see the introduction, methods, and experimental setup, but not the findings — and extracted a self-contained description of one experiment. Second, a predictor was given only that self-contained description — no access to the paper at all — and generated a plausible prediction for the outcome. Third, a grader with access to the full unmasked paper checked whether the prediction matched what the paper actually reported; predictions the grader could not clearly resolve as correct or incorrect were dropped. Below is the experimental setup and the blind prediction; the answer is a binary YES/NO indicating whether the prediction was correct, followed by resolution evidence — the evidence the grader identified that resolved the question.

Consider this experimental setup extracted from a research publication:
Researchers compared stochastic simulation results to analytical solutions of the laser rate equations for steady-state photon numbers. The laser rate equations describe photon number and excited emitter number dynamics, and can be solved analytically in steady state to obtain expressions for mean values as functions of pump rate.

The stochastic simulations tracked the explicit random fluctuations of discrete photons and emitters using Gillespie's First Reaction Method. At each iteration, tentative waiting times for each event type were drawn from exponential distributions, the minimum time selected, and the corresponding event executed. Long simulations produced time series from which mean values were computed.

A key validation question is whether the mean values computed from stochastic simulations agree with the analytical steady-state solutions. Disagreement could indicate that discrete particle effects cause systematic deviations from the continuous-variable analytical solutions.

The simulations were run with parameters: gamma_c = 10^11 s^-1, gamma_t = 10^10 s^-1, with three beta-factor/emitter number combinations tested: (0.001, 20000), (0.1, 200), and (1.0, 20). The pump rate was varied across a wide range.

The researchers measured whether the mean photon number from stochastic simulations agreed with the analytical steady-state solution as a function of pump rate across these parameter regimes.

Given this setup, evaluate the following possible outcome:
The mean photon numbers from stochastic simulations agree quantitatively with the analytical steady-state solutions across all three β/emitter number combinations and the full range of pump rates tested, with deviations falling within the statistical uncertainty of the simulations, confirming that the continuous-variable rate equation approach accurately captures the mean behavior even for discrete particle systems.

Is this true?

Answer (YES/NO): YES